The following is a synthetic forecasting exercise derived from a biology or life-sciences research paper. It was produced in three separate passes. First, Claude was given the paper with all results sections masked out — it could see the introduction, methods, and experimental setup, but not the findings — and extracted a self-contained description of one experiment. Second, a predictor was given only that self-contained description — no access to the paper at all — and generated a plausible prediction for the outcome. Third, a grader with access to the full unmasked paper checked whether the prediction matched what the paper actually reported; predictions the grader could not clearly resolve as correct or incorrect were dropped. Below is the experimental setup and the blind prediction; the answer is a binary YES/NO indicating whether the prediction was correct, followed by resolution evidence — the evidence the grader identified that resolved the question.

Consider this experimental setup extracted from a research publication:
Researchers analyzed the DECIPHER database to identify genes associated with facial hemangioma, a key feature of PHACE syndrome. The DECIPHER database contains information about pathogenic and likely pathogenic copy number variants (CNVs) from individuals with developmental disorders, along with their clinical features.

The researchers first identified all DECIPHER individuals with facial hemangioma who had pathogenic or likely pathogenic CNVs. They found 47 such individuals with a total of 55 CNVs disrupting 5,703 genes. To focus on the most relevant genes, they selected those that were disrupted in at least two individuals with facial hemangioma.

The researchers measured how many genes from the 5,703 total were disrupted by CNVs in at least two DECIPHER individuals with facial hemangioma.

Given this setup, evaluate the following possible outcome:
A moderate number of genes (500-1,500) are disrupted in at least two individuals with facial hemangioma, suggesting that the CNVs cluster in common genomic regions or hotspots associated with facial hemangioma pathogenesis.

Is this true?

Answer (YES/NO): YES